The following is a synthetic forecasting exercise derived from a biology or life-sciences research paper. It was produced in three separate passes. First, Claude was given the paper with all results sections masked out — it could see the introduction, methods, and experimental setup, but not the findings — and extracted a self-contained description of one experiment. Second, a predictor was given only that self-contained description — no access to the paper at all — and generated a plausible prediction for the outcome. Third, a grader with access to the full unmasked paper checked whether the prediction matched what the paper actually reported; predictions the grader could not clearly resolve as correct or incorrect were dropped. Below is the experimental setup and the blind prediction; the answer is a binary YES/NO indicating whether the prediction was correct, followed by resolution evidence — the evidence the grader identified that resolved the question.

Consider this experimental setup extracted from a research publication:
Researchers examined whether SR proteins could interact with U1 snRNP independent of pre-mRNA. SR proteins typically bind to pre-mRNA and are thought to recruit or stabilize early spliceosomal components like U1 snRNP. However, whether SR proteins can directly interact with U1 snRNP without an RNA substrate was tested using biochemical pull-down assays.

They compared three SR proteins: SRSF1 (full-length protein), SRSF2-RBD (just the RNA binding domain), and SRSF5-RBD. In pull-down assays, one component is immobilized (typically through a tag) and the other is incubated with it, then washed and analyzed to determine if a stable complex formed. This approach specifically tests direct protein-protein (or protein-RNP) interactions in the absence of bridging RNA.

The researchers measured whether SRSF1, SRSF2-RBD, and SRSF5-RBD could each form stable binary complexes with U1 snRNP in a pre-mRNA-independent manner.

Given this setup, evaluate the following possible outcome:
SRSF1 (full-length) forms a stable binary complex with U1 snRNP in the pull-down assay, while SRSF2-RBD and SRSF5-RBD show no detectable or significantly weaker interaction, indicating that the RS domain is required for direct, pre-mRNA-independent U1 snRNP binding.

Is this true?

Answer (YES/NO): NO